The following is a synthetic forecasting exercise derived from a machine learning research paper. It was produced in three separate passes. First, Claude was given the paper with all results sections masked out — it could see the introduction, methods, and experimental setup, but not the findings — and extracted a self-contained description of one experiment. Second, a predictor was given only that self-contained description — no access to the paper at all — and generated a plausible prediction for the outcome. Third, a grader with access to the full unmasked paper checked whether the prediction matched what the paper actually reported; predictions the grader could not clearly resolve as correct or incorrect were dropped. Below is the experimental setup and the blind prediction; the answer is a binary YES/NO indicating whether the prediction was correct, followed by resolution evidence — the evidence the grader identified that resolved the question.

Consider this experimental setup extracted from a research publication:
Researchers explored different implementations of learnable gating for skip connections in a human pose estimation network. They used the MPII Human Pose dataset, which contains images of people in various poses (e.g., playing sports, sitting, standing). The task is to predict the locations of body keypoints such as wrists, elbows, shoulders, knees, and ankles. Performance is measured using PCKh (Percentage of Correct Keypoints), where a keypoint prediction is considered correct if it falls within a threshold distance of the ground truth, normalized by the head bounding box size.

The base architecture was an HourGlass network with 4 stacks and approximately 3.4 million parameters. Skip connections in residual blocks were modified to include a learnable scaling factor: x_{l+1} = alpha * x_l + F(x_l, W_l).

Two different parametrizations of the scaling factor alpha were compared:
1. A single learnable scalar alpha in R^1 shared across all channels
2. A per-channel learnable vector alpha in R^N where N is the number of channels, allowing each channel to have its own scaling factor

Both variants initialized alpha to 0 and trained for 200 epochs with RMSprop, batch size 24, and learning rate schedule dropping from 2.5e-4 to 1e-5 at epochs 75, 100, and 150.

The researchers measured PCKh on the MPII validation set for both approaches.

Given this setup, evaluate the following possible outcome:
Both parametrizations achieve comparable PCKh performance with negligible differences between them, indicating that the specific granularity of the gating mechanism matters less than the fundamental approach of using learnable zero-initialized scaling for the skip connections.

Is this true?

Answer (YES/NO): NO